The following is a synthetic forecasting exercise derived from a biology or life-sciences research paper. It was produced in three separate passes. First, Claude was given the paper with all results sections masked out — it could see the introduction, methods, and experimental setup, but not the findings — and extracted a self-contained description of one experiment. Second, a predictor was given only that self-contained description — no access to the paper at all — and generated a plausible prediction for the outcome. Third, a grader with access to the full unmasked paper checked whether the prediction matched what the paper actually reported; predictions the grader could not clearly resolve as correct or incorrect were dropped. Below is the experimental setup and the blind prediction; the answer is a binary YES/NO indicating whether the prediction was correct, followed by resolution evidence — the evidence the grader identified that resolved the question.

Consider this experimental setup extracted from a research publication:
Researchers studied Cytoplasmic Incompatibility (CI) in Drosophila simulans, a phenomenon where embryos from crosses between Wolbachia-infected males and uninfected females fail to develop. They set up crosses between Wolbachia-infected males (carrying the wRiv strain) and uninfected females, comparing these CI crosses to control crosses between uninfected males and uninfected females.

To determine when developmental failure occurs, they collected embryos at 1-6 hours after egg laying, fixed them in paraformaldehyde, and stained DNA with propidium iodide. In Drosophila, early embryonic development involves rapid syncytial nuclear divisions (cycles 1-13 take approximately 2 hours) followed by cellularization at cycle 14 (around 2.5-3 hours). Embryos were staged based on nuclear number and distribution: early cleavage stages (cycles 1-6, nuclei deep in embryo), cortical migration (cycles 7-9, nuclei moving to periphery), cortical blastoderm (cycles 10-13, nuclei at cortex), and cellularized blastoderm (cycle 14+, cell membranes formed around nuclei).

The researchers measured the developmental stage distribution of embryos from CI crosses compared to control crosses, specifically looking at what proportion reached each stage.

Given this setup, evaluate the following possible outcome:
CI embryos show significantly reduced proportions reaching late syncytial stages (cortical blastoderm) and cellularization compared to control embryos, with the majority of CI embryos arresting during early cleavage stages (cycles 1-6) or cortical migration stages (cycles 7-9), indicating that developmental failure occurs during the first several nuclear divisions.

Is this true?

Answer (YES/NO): NO